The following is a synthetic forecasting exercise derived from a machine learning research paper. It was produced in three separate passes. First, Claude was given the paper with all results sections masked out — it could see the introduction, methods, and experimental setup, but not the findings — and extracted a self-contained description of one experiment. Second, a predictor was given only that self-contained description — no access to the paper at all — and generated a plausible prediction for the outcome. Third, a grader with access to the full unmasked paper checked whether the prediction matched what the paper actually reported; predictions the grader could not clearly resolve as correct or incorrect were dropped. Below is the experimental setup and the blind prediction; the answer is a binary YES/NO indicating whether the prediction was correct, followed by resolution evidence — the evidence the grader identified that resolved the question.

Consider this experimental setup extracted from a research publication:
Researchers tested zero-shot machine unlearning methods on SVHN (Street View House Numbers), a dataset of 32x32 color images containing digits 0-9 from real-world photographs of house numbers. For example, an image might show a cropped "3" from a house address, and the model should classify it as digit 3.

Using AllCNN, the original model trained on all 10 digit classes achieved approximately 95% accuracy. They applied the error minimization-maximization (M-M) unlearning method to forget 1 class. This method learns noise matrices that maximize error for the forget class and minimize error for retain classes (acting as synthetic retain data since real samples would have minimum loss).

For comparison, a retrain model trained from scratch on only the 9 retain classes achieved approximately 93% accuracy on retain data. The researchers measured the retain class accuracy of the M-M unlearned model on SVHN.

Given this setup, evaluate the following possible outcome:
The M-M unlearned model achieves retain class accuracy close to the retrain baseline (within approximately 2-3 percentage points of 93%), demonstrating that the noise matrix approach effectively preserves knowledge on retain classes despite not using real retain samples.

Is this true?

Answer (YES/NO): NO